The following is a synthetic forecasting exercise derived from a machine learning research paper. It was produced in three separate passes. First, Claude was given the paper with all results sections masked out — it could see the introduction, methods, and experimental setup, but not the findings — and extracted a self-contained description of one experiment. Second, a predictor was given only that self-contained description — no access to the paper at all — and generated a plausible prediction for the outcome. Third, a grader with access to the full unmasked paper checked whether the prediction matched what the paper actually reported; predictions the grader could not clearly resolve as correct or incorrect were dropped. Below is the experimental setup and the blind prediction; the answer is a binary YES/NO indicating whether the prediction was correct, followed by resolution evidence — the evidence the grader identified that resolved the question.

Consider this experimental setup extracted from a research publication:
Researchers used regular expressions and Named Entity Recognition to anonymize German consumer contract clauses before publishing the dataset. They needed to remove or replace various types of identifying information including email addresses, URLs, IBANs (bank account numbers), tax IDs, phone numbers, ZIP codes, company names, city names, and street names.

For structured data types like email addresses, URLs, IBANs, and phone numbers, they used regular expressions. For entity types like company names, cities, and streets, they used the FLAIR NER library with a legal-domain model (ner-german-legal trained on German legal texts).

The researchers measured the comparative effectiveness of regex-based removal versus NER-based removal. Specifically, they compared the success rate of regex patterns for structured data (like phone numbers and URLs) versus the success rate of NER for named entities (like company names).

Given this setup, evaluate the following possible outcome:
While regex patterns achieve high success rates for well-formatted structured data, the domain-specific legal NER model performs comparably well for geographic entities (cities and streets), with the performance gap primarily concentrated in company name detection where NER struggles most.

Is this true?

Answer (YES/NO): NO